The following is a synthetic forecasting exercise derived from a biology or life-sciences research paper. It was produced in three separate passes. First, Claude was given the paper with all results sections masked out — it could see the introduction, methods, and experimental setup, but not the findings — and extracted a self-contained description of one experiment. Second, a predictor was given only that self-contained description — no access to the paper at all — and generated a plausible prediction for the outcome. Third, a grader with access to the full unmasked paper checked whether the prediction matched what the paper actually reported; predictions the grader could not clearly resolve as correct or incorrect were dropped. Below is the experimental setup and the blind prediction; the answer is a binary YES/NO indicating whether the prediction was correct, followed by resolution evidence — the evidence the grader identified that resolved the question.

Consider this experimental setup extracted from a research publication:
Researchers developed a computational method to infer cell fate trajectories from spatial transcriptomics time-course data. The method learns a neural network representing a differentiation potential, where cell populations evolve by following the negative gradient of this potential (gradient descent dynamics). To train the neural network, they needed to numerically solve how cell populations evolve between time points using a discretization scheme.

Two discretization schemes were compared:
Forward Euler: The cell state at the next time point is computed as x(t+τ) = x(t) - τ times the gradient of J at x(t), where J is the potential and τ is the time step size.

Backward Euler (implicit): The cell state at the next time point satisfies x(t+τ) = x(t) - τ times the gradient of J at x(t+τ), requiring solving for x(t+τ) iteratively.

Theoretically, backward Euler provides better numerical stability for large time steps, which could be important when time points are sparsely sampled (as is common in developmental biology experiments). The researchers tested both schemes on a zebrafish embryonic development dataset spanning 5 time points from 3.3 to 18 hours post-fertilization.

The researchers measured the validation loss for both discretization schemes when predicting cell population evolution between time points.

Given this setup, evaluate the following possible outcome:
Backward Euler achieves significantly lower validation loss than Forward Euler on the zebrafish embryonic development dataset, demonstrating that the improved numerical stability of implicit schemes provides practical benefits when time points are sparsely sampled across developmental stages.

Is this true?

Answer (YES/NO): NO